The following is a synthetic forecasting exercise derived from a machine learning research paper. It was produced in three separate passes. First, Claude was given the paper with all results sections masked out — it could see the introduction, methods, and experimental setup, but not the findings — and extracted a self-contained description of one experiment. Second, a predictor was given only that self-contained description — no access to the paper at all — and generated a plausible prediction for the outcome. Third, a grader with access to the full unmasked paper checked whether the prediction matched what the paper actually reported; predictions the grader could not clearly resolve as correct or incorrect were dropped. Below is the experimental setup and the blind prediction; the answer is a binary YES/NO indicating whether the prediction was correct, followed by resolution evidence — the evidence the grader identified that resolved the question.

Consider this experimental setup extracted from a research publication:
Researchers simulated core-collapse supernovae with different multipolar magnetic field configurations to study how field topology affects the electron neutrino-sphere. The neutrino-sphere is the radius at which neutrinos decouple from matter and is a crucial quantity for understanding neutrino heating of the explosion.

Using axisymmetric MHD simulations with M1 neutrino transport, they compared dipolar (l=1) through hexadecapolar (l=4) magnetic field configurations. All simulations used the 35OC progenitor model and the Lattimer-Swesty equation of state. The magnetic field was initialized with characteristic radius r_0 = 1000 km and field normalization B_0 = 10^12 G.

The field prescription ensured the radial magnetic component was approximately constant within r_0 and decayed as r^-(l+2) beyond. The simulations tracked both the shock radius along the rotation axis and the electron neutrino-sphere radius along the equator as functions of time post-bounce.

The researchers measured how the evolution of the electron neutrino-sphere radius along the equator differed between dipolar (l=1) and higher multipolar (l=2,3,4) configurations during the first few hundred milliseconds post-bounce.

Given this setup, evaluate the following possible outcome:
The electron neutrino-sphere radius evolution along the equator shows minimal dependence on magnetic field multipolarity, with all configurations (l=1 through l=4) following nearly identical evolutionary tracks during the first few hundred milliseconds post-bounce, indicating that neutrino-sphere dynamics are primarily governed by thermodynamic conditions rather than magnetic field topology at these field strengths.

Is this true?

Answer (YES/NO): NO